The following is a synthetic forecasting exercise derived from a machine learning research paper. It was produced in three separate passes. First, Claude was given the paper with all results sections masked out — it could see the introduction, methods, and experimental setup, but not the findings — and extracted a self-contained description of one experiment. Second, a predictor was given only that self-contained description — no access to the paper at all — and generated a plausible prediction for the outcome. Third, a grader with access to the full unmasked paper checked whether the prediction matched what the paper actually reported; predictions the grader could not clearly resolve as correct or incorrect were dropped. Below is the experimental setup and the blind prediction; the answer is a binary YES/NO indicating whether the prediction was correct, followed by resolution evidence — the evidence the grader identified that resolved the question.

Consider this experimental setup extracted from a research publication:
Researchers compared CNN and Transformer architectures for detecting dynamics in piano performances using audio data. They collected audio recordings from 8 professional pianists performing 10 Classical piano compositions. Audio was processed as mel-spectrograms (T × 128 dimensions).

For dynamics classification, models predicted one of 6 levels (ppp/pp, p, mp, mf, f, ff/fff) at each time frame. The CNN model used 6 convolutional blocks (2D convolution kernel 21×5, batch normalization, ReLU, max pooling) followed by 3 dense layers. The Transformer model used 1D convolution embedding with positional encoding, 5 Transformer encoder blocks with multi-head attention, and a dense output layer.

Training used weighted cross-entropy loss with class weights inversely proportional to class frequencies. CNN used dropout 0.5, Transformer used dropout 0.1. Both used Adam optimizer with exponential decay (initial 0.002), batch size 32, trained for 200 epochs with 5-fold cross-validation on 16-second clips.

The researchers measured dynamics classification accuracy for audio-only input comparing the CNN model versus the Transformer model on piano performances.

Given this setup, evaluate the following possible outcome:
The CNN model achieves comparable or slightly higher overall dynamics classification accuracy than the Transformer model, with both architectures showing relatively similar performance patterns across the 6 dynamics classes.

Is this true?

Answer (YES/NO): NO